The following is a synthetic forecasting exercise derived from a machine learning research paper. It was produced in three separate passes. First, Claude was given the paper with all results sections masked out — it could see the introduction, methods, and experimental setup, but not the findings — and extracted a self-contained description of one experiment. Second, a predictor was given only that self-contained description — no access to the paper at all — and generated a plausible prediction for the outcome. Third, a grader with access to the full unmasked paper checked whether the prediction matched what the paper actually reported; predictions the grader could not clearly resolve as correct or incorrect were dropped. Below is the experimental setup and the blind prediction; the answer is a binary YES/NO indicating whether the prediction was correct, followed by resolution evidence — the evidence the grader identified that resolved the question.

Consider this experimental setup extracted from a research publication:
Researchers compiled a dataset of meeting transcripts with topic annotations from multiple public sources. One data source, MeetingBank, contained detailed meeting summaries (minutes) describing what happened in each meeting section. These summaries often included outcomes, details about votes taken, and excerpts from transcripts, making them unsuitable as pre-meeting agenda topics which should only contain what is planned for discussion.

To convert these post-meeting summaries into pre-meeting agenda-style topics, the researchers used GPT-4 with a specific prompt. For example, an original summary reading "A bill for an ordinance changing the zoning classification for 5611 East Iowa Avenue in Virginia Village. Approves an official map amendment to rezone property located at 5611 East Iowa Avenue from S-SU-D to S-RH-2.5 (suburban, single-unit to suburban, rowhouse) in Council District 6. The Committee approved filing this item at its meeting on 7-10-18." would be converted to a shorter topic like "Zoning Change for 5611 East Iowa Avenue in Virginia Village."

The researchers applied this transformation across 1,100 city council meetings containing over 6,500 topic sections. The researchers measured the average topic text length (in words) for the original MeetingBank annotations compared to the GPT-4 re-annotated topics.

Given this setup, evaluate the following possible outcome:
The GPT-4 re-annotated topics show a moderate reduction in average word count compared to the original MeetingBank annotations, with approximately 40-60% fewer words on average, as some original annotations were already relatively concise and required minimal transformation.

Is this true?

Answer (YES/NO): NO